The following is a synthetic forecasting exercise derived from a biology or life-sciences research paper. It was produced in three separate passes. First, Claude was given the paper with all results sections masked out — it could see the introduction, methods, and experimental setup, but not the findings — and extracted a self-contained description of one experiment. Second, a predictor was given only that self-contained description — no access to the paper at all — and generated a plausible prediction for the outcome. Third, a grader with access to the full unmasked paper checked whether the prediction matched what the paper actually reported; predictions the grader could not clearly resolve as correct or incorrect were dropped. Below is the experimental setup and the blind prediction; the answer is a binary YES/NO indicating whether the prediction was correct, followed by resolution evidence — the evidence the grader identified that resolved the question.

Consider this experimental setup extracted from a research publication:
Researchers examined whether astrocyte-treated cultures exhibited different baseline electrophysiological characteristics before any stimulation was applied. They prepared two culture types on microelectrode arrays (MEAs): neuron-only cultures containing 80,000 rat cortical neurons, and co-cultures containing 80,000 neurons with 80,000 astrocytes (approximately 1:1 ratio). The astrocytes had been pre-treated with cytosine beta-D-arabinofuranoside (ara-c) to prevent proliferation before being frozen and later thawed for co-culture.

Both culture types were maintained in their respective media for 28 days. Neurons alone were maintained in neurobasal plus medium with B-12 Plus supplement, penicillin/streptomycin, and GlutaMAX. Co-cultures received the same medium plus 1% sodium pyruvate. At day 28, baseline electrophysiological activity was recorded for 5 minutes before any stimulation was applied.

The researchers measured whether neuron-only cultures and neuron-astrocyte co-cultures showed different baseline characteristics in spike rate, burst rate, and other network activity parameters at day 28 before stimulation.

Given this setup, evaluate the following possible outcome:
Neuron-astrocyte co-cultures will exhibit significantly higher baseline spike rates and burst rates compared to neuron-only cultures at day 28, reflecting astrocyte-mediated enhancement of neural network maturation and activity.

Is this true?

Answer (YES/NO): NO